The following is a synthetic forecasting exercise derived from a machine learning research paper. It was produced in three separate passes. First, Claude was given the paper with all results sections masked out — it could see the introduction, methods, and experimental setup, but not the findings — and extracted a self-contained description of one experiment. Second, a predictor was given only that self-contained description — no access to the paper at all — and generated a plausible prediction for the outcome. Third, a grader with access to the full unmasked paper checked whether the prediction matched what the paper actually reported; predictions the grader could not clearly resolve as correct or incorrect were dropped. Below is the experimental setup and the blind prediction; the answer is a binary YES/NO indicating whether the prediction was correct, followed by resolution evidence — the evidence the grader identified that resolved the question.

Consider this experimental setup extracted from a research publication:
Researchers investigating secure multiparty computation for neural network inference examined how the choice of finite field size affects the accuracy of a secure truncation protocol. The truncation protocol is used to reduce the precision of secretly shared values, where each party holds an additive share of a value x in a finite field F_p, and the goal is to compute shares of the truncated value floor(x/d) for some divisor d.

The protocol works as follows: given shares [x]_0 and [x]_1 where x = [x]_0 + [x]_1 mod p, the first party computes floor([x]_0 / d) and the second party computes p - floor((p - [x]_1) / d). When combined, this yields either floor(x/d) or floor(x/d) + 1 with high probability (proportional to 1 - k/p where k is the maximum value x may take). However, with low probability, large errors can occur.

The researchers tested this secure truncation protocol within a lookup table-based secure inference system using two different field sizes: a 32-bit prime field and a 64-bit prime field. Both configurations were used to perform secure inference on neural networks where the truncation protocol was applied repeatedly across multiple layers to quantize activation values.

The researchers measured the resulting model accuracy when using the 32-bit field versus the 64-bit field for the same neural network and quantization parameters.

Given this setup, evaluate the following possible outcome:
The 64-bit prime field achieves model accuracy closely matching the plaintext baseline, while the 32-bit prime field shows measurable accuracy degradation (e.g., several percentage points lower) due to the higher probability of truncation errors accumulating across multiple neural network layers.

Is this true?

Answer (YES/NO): NO